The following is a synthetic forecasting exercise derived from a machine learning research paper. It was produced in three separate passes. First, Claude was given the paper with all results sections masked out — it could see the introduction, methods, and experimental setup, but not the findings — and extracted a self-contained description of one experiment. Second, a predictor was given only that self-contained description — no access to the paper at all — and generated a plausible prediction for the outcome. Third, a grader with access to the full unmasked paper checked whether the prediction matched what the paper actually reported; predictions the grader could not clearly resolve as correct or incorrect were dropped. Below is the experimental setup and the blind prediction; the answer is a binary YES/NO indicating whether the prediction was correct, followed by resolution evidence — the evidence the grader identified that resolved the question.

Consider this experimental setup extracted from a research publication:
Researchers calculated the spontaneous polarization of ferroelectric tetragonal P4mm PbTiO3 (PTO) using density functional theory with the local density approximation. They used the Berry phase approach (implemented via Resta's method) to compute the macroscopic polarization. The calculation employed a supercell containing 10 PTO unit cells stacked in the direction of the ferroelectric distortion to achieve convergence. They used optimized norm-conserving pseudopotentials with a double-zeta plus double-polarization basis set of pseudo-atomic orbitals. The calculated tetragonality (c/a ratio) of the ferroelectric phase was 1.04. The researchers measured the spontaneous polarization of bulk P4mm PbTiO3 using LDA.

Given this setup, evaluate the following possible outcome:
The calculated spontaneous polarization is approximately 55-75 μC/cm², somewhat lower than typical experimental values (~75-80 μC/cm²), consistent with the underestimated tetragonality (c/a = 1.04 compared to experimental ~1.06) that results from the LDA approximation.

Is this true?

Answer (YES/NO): NO